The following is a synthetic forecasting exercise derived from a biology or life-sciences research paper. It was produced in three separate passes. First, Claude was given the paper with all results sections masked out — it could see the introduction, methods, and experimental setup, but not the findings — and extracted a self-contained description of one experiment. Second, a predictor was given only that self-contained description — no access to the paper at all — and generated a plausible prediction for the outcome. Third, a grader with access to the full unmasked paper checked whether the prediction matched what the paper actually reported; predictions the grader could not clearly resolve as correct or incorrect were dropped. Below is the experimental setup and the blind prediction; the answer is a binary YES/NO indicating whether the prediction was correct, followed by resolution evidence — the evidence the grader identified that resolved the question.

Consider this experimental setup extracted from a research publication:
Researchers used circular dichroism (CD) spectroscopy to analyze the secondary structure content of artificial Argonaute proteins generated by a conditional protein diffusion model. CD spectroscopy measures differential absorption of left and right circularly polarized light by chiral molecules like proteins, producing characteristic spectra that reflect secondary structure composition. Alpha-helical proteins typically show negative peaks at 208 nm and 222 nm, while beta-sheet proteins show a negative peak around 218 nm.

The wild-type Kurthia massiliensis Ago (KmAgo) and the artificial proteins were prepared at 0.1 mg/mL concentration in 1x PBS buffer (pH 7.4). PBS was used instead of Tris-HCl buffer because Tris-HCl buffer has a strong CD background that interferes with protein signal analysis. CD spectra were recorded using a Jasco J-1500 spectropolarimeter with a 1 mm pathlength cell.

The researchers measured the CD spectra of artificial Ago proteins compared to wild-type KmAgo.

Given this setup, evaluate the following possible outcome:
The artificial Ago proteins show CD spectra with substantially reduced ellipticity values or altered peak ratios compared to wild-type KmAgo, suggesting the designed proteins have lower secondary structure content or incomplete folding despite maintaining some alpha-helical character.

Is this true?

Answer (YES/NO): NO